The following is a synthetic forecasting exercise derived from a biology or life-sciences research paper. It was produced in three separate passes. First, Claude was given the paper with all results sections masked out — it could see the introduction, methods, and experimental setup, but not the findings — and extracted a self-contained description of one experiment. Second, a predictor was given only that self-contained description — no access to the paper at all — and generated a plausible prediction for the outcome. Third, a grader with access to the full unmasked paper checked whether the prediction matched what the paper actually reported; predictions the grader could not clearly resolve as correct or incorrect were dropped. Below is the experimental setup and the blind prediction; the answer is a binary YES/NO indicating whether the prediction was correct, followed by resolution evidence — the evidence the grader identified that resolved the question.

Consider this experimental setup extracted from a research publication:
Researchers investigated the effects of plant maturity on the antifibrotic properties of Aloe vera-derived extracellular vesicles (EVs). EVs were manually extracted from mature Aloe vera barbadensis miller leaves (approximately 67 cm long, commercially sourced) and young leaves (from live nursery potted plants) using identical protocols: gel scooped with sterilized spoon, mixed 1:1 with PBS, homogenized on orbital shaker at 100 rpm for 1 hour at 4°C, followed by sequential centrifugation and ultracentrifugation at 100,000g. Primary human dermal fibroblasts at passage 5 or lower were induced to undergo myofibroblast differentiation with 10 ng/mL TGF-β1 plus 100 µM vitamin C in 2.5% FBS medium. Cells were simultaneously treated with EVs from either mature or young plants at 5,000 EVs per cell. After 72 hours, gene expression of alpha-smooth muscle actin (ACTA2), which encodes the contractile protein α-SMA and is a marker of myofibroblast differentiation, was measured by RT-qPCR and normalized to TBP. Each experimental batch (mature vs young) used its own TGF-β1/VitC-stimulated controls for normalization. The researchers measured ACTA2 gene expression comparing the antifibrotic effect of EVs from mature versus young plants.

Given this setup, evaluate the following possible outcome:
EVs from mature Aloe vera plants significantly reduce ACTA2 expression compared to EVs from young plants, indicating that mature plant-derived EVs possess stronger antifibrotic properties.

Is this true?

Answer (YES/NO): YES